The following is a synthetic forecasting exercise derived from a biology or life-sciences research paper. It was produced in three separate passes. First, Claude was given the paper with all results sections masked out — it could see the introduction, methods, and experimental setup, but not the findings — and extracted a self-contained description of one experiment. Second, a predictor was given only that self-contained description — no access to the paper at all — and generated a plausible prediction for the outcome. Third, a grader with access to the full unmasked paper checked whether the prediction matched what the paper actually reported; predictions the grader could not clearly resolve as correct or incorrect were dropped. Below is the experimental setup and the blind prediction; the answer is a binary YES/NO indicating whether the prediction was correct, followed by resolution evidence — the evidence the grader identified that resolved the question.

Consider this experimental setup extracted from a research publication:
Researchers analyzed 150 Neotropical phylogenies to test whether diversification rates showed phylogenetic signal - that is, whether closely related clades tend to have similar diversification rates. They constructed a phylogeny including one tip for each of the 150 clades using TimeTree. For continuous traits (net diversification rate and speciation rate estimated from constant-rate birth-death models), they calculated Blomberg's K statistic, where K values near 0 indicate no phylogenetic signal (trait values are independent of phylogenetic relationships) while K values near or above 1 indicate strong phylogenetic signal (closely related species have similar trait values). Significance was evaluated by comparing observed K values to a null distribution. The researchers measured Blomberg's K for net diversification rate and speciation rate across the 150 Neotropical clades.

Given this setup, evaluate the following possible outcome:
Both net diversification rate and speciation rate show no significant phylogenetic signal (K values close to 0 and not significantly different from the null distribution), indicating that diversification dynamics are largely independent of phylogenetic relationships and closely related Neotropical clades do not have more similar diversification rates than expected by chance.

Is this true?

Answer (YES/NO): YES